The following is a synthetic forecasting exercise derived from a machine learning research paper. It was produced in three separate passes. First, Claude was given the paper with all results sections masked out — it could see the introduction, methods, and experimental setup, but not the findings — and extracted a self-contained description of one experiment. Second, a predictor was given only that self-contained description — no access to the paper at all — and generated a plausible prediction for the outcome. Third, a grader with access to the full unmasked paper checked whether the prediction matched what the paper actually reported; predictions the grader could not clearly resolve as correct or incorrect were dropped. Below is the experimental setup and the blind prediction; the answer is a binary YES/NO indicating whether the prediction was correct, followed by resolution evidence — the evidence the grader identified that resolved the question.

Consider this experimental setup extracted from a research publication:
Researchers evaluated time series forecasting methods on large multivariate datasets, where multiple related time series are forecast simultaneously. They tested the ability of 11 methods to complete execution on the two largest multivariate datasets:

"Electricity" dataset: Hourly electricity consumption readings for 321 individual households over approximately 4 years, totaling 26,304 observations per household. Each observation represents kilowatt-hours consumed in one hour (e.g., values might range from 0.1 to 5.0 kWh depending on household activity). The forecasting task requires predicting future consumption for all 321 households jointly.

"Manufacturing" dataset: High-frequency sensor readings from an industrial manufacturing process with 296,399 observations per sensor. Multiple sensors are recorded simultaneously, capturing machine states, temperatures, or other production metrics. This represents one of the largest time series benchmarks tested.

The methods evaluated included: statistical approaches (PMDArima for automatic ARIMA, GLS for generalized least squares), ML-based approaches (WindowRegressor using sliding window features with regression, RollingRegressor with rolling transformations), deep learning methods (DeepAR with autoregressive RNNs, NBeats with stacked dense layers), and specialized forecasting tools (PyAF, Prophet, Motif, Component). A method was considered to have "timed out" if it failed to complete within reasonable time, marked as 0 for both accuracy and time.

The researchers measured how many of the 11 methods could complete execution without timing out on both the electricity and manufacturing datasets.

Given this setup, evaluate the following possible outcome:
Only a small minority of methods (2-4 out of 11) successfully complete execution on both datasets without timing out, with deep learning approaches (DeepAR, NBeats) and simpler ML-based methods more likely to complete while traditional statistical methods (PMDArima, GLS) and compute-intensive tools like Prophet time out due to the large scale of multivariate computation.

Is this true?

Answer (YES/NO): NO